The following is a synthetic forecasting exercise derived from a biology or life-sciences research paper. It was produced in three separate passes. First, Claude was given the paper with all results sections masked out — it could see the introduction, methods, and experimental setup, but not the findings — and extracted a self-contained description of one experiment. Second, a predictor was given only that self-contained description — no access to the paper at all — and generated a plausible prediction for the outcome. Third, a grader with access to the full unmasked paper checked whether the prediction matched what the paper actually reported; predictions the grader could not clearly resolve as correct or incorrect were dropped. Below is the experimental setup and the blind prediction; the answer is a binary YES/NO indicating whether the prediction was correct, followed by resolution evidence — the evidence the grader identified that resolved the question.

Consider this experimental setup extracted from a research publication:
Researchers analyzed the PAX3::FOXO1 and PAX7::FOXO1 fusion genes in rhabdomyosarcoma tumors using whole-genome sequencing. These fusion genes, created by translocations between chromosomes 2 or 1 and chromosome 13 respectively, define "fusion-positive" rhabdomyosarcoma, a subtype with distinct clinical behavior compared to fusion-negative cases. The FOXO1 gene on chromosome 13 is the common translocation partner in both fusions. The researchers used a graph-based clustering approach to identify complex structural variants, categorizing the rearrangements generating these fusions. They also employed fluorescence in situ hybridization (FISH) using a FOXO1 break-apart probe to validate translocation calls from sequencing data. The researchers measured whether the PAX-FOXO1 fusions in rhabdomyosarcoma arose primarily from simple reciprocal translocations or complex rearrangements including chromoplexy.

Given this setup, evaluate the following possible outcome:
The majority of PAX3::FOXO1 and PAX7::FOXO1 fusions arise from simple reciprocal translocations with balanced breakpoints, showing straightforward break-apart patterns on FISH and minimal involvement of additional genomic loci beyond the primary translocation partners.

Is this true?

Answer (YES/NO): NO